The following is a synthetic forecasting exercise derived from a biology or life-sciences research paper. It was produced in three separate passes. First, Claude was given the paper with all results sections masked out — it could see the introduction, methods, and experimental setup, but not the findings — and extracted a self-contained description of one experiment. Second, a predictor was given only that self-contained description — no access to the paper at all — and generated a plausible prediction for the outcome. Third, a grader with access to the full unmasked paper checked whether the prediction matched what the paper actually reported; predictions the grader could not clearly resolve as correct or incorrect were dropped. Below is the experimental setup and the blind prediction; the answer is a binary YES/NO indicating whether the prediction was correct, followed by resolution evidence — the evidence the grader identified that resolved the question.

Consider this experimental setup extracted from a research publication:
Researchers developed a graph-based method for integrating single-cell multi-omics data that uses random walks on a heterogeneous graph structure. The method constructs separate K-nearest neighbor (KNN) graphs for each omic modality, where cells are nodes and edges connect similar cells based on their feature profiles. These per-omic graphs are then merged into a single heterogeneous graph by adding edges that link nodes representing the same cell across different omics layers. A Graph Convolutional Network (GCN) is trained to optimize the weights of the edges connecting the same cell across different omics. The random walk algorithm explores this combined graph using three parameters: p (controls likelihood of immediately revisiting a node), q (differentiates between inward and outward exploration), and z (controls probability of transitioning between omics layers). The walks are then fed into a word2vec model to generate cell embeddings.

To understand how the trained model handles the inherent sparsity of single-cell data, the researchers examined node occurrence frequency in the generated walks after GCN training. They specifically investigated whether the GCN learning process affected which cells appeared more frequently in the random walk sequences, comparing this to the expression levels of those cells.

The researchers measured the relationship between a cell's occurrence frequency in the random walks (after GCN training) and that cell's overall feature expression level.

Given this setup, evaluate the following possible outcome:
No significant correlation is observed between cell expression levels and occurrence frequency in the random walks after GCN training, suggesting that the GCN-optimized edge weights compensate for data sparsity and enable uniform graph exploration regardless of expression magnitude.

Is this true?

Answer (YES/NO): NO